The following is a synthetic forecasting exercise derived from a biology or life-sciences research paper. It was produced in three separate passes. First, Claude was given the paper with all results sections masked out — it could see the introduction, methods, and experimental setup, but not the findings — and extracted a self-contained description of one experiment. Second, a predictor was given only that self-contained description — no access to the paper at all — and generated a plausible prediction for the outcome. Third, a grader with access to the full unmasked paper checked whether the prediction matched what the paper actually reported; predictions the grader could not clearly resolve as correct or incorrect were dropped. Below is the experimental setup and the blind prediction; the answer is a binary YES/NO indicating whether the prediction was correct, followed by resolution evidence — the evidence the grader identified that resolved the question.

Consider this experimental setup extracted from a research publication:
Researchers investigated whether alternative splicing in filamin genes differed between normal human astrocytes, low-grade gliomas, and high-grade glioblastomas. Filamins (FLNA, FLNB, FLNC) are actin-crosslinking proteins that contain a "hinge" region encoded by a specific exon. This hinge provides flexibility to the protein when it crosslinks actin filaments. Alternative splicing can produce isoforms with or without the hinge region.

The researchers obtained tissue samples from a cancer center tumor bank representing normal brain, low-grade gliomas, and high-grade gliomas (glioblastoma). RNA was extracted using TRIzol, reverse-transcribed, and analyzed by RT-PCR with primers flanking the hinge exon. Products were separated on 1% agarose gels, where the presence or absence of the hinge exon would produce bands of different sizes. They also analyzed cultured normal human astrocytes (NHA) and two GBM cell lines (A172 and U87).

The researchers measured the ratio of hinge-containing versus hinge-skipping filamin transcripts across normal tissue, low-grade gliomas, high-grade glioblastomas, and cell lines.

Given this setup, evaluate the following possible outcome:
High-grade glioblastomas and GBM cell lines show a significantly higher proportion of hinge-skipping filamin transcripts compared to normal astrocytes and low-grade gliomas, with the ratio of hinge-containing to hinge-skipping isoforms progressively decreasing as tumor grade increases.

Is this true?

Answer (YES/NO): NO